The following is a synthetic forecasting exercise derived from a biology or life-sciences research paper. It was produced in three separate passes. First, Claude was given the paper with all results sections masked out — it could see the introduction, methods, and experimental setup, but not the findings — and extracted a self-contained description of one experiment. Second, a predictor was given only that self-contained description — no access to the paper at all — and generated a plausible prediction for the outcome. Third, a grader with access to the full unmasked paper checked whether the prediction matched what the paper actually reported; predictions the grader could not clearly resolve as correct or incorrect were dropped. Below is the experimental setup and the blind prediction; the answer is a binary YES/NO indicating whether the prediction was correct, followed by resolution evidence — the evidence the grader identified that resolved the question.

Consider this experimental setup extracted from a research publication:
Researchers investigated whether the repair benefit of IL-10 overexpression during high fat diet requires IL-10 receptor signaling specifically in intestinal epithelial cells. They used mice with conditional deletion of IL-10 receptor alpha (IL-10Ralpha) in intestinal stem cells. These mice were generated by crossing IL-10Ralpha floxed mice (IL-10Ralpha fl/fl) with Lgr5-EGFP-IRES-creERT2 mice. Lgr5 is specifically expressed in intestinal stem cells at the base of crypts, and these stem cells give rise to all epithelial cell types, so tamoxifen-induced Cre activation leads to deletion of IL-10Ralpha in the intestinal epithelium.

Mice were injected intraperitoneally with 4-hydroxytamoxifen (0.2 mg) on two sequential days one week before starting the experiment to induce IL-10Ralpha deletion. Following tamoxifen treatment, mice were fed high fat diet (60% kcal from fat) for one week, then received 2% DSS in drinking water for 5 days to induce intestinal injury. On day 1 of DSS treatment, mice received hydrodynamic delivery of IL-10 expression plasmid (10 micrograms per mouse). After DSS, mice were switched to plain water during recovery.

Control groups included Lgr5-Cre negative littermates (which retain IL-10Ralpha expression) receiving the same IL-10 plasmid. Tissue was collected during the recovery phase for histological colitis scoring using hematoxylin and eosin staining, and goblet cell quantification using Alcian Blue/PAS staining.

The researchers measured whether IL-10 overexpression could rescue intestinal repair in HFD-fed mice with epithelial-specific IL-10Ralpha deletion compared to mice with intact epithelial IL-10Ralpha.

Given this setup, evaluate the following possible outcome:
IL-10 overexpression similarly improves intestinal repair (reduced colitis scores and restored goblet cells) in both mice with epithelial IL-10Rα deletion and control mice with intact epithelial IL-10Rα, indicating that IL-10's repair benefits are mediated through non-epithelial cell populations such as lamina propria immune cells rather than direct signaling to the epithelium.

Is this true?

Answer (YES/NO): NO